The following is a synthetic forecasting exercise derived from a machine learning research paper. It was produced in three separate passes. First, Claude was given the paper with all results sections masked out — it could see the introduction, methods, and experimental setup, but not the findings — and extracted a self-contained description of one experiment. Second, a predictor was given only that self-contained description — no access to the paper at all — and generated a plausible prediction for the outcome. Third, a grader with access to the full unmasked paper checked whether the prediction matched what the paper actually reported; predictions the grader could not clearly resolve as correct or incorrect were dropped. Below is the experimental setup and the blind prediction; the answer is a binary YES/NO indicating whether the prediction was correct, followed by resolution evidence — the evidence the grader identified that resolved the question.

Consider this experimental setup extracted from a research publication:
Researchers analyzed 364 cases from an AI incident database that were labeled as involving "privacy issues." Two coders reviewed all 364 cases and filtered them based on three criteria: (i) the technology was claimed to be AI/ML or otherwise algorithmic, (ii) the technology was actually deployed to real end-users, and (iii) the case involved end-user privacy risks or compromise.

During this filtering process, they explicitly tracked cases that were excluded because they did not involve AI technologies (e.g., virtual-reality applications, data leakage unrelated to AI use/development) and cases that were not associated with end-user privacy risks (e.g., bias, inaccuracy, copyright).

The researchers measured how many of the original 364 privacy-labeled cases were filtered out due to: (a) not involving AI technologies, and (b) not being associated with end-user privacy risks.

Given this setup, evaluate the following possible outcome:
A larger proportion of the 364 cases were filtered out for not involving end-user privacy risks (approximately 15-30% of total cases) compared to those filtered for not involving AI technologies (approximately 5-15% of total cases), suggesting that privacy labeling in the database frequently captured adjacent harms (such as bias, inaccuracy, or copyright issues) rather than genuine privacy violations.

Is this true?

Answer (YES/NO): NO